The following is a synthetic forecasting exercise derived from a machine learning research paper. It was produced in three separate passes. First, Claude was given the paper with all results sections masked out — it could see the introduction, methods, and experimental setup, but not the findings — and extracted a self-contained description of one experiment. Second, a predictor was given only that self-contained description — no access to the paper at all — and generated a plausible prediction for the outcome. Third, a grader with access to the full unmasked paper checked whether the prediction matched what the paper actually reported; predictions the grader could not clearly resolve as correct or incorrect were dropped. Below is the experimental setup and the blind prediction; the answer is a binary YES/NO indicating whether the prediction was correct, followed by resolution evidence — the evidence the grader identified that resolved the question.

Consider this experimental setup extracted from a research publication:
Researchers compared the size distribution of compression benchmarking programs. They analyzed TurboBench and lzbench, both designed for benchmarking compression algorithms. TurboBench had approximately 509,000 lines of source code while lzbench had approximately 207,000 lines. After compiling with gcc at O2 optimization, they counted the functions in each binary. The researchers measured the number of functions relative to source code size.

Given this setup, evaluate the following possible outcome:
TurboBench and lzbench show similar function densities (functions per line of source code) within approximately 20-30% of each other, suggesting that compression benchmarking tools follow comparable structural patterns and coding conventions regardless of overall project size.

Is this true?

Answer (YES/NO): NO